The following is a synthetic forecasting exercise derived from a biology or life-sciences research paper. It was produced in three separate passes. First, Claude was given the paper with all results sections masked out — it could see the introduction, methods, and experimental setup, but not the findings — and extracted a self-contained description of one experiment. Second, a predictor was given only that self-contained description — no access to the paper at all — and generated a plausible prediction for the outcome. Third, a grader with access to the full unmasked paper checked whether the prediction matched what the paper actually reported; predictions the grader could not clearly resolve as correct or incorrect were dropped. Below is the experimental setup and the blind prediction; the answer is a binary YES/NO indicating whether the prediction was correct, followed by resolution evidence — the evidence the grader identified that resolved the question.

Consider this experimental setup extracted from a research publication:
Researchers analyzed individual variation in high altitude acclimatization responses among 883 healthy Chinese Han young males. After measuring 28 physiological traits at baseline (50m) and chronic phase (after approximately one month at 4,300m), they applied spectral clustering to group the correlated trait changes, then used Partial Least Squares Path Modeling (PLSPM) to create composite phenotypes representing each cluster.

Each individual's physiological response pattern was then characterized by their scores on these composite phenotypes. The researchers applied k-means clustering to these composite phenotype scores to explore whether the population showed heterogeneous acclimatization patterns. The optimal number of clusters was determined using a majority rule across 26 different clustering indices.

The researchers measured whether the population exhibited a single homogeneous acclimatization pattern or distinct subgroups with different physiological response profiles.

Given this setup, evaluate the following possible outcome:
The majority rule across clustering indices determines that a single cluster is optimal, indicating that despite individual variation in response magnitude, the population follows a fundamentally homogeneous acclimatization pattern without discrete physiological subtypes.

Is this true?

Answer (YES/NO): NO